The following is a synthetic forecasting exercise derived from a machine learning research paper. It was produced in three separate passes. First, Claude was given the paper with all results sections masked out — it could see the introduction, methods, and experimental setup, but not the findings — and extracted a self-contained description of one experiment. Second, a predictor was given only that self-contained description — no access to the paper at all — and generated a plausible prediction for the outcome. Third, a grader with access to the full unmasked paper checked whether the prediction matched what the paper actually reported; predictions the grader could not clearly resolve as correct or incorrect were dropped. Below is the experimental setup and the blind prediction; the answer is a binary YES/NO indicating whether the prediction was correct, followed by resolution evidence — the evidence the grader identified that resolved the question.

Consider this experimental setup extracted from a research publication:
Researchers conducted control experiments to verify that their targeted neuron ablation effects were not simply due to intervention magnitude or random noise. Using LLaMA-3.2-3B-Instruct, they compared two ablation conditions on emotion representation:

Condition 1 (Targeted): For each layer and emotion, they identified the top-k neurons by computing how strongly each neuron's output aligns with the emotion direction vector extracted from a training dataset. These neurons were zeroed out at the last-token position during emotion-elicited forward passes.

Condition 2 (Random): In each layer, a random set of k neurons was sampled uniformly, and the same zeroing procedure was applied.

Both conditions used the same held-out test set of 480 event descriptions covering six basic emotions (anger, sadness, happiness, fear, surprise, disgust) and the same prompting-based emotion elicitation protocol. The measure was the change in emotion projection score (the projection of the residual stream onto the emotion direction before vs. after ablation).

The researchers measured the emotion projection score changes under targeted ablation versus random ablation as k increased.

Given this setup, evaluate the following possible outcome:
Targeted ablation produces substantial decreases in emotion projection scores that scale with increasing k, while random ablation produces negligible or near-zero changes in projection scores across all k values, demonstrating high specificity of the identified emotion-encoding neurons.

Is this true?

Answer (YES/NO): NO